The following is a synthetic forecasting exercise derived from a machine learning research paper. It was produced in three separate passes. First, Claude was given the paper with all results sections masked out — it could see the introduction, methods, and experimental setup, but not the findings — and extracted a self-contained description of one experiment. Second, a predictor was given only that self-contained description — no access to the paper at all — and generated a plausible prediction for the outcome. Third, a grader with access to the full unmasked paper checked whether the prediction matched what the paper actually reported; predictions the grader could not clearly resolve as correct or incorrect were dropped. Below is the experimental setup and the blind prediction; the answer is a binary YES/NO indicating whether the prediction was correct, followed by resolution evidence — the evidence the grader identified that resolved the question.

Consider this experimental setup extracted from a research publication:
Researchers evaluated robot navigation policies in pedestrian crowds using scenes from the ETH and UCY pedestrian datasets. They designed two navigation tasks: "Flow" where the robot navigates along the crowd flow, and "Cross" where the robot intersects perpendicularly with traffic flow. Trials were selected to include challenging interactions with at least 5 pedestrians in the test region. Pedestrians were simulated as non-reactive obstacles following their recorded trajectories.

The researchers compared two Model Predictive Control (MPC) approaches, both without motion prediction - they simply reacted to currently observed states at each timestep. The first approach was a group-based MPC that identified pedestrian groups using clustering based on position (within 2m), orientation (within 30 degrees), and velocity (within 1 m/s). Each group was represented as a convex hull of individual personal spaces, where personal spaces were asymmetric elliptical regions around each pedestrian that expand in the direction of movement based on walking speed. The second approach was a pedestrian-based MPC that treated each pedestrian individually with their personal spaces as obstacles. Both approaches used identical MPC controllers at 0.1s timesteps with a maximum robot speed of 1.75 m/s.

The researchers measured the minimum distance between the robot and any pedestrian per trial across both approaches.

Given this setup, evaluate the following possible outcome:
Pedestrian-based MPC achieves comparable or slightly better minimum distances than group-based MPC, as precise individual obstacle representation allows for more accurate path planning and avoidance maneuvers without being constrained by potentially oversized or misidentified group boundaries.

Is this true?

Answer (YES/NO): NO